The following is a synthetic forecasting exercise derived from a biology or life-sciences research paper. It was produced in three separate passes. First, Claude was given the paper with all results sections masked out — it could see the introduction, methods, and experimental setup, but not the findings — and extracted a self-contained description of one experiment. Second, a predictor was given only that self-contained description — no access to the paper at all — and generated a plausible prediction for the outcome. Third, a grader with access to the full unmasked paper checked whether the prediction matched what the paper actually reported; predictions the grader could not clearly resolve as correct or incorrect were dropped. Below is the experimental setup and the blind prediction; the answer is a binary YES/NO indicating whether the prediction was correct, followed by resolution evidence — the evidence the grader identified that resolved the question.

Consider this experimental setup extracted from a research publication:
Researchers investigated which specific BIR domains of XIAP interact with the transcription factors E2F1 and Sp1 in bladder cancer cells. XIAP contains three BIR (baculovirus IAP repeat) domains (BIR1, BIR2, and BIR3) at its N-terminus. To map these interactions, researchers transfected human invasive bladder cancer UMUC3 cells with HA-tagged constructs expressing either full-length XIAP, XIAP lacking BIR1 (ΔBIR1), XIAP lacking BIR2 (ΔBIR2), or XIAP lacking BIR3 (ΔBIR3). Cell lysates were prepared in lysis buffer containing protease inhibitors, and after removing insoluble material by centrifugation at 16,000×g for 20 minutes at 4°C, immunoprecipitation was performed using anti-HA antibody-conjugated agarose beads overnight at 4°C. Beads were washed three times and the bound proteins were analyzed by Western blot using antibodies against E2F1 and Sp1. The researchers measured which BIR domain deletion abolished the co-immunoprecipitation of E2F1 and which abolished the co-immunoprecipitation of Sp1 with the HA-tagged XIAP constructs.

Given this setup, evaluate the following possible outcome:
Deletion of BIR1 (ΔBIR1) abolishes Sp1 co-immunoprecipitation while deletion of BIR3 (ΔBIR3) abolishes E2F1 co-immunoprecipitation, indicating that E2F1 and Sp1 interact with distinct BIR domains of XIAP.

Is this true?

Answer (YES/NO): NO